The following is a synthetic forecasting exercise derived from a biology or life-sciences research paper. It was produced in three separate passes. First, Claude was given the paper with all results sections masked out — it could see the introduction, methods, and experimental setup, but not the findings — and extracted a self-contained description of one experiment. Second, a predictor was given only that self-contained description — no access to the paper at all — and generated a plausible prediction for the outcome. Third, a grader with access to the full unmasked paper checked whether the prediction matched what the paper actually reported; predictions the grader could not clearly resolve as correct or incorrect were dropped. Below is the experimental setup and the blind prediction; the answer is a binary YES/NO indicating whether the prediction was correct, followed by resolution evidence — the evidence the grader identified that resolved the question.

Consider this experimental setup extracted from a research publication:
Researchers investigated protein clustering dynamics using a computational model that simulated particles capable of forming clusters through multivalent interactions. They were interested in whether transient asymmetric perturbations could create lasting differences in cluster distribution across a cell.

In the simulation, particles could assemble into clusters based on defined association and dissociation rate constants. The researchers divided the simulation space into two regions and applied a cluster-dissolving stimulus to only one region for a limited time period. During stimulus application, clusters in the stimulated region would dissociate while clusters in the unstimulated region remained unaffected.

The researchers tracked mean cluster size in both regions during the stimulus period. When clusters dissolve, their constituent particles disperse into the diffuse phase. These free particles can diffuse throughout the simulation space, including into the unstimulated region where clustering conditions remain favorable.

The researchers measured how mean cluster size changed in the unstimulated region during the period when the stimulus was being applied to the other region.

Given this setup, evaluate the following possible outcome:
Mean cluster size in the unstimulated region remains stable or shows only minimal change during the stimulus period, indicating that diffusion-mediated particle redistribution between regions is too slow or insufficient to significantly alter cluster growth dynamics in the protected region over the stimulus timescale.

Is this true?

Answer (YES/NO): NO